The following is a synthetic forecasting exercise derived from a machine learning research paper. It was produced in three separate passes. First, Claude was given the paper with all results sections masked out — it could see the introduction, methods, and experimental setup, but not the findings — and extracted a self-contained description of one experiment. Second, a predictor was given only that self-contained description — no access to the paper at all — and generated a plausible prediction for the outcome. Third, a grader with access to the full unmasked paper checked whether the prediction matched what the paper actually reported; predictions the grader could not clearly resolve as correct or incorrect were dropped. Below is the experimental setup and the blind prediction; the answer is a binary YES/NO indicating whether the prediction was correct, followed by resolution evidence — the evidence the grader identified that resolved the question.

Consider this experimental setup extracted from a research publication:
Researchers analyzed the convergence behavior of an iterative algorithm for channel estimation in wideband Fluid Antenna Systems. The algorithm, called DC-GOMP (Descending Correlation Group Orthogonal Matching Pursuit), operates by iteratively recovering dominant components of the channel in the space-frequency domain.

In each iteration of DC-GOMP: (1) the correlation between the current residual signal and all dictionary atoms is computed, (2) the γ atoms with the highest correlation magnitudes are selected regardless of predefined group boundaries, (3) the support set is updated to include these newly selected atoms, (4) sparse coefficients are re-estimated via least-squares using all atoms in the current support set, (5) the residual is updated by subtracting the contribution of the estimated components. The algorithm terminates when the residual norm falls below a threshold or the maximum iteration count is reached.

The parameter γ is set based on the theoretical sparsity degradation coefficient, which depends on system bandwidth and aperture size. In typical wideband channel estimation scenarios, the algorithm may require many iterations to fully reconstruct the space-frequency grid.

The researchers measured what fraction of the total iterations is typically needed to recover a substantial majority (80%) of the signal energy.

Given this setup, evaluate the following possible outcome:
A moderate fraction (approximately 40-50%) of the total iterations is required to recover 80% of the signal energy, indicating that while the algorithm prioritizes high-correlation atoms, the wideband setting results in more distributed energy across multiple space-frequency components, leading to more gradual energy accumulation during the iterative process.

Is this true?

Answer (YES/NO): NO